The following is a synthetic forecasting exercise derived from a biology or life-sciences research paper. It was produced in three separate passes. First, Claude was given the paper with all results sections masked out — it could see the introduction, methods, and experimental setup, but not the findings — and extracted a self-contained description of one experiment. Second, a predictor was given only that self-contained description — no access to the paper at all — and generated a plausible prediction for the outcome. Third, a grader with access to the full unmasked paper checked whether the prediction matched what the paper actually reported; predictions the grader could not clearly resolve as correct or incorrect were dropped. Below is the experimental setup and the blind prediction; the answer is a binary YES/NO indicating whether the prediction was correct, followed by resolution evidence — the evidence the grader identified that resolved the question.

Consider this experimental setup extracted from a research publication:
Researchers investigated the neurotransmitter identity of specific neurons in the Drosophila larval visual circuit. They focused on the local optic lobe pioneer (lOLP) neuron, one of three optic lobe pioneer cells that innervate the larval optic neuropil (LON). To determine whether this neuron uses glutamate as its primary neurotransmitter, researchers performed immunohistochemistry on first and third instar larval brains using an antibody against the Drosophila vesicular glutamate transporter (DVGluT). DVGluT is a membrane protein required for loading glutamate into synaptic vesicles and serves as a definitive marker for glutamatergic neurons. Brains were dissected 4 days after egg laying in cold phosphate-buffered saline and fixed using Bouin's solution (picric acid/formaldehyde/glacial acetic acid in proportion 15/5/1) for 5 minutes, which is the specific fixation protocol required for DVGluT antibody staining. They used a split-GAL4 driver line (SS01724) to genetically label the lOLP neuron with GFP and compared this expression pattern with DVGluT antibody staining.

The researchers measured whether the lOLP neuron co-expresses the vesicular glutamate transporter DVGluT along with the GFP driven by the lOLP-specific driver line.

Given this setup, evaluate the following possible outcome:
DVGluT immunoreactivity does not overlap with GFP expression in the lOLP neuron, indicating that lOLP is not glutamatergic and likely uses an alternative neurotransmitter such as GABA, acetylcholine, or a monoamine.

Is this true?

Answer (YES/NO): NO